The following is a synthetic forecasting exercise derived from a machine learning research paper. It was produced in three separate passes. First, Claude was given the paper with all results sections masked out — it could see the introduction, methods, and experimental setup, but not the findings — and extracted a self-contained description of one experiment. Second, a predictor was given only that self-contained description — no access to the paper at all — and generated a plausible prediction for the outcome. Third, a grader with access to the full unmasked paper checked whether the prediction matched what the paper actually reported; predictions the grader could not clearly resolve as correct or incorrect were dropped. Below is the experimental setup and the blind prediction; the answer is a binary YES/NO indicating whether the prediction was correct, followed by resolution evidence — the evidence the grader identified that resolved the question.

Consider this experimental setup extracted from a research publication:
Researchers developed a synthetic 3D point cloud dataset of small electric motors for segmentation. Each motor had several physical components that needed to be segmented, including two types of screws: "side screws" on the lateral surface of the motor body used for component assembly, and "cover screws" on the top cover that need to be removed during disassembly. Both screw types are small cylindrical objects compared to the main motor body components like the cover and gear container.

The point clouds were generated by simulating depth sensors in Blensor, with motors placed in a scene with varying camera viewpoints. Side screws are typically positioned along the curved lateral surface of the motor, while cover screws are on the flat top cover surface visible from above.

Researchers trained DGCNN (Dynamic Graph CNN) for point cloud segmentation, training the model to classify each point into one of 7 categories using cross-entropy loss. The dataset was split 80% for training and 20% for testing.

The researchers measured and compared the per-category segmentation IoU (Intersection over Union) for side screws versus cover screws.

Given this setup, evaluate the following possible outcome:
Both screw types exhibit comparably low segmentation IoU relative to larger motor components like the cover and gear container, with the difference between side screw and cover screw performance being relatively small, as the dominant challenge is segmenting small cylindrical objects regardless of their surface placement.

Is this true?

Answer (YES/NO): YES